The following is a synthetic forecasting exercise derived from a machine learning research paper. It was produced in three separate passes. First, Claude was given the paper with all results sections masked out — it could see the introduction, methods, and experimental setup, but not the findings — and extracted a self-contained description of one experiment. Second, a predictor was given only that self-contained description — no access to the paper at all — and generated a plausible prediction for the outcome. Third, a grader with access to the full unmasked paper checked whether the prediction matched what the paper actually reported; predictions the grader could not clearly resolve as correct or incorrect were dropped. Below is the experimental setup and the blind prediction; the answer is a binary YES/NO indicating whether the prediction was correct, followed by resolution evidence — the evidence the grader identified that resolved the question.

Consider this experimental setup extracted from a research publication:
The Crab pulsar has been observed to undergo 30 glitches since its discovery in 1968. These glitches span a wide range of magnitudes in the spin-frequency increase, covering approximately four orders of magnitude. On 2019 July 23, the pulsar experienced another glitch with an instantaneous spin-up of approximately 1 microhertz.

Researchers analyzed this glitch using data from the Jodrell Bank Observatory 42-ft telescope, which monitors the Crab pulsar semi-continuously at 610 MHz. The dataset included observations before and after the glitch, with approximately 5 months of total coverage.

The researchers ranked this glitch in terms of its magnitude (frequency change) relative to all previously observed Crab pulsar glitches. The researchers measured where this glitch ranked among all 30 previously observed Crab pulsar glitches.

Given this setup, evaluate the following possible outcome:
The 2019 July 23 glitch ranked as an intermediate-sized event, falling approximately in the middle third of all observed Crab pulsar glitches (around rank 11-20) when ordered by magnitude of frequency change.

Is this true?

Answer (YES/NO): NO